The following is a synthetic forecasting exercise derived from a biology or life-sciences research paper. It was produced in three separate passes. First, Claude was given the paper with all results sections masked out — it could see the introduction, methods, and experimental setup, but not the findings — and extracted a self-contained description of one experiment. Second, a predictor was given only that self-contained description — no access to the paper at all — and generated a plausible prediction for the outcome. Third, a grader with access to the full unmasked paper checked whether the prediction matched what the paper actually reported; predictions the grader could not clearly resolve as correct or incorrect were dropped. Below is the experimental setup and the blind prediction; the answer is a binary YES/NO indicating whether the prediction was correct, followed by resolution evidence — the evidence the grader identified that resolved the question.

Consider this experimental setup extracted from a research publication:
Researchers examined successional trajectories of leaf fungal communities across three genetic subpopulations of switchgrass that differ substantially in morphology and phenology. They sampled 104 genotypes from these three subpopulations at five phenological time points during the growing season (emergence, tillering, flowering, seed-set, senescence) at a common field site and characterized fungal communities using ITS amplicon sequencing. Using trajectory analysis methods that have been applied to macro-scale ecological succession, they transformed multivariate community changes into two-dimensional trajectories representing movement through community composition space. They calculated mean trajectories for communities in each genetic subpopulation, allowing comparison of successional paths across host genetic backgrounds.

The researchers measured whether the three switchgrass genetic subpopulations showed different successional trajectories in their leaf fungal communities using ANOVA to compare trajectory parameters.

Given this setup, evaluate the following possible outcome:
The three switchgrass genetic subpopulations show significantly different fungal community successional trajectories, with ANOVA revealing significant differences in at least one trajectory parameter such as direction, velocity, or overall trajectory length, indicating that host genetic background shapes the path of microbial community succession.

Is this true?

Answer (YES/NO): YES